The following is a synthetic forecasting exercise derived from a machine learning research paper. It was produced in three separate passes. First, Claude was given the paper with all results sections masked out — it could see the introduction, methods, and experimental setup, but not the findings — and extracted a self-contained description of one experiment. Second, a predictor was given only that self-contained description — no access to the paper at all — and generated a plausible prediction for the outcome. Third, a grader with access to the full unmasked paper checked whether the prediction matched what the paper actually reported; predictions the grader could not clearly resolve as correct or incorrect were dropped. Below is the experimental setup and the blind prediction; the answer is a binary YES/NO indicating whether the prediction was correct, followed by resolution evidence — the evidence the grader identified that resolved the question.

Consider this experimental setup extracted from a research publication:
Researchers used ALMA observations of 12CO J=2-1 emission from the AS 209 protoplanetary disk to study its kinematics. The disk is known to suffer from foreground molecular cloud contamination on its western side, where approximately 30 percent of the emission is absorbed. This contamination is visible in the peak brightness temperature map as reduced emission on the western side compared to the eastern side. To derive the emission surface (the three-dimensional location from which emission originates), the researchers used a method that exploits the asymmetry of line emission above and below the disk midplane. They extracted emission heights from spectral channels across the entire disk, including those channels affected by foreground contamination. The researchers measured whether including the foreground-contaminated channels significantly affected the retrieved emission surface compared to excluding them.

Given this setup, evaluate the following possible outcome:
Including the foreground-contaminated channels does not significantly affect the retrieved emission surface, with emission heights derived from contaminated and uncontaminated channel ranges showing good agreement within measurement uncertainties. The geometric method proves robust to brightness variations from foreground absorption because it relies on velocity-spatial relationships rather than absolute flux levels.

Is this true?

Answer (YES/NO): YES